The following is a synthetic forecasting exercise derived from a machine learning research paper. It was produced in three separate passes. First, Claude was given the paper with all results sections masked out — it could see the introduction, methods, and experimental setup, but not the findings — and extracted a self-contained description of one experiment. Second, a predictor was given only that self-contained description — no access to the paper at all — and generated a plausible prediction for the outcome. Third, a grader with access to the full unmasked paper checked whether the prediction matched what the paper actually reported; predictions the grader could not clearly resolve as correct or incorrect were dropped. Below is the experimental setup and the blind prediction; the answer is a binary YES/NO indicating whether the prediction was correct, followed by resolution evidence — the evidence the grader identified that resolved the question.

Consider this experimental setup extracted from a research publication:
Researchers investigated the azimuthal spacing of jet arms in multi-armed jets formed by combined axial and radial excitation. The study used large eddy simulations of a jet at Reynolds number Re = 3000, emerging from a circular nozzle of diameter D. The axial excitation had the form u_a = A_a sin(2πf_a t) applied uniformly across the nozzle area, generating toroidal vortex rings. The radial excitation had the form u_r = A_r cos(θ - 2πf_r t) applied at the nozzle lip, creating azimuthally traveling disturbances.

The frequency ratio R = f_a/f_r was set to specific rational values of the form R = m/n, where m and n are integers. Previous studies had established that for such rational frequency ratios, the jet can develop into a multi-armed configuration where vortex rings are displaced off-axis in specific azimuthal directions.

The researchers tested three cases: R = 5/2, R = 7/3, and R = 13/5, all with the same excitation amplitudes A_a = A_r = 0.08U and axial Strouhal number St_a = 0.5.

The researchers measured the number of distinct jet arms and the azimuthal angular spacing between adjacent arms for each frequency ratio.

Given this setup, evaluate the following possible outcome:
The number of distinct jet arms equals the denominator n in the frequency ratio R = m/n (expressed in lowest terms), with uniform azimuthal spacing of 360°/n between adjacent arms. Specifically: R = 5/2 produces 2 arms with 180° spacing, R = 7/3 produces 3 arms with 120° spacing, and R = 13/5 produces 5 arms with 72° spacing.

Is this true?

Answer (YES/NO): NO